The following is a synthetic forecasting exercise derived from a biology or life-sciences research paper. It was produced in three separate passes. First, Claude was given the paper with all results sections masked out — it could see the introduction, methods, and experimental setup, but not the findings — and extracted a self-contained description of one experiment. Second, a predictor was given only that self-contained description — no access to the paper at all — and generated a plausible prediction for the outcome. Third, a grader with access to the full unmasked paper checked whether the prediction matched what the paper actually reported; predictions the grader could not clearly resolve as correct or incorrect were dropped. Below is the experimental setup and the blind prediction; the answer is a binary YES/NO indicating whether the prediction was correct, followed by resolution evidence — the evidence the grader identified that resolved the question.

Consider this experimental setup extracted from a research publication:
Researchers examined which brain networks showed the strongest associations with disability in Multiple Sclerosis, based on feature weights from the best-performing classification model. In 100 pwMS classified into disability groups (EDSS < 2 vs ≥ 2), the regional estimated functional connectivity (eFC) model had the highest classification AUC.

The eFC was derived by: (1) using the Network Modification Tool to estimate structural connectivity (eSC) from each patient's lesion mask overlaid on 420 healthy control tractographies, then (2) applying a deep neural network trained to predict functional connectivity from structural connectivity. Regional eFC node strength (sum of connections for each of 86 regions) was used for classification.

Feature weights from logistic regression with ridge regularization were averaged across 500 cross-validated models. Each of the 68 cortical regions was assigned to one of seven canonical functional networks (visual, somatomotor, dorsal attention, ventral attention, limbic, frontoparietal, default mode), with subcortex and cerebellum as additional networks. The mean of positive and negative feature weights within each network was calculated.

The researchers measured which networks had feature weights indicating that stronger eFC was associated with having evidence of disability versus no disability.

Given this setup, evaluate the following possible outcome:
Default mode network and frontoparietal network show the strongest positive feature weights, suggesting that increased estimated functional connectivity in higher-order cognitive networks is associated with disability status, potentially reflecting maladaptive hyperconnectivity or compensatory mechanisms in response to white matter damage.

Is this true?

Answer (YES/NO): NO